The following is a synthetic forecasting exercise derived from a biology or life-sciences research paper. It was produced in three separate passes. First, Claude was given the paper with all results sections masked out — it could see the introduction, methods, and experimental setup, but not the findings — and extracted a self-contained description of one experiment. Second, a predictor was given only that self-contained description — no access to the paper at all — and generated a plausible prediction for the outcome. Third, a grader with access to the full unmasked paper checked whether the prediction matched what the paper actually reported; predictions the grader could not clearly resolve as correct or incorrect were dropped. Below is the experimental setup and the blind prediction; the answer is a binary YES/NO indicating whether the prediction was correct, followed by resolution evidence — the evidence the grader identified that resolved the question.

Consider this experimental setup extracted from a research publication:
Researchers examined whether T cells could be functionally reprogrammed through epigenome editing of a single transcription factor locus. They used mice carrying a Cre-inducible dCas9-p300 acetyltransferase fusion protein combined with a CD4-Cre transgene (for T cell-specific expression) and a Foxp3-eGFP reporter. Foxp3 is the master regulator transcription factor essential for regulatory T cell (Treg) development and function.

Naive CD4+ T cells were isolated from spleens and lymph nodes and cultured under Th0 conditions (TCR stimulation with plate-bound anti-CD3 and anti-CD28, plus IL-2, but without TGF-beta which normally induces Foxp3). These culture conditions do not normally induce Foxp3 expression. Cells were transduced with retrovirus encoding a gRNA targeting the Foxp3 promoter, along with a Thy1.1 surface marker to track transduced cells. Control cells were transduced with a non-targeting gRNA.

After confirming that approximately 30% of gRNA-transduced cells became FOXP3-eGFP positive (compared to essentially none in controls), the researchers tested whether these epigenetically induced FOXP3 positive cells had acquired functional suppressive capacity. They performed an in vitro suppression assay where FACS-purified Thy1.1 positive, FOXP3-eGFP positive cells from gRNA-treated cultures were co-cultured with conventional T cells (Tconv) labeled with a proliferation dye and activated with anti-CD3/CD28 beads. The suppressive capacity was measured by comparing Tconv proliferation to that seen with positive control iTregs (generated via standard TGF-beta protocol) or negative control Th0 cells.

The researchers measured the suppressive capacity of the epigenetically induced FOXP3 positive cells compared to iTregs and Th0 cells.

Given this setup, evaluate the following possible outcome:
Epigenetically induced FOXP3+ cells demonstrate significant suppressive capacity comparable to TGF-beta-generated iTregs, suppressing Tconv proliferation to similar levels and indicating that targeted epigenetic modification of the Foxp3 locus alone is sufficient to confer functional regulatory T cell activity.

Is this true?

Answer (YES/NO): YES